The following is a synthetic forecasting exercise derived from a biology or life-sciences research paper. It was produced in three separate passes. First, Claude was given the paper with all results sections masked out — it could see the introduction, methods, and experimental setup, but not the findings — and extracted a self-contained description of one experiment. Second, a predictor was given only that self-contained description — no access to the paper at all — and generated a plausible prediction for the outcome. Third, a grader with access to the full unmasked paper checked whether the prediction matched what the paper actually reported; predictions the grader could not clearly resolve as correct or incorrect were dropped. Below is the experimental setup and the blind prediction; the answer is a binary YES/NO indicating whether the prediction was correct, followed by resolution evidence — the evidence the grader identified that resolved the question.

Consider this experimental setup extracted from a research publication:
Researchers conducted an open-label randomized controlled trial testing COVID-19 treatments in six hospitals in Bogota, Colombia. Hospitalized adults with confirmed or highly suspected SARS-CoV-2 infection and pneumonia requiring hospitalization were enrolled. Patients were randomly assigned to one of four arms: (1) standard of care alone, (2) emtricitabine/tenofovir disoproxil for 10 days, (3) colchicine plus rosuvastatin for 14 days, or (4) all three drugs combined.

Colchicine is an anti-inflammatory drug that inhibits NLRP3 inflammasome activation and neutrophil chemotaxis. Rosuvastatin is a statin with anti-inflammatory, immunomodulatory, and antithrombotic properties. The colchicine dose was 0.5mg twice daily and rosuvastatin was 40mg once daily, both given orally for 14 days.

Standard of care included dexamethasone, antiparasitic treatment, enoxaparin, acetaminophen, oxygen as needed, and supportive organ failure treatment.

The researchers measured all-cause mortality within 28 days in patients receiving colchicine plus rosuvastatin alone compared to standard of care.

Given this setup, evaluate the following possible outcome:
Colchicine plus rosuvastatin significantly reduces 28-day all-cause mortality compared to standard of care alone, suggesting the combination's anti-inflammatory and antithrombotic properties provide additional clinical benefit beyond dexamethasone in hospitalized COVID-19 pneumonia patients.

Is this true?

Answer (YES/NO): NO